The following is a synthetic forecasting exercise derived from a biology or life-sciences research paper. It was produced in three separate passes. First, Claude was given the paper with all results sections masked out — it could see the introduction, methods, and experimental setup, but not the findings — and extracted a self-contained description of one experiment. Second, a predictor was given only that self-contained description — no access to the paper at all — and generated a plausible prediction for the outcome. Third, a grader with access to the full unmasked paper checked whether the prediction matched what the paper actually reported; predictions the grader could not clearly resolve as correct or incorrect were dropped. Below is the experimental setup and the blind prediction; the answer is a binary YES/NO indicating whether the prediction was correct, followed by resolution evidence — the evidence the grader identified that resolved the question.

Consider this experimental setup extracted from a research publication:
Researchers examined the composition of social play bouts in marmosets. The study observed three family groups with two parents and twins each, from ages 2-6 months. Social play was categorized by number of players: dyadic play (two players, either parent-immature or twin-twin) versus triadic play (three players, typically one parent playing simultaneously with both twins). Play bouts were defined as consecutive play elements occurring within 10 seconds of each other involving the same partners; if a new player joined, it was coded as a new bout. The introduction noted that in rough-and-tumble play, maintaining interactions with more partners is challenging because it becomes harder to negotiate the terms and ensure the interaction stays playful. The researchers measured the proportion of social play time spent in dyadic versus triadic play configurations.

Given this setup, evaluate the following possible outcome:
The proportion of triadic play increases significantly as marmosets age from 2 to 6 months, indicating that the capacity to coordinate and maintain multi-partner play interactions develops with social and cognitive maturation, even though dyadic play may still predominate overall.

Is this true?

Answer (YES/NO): NO